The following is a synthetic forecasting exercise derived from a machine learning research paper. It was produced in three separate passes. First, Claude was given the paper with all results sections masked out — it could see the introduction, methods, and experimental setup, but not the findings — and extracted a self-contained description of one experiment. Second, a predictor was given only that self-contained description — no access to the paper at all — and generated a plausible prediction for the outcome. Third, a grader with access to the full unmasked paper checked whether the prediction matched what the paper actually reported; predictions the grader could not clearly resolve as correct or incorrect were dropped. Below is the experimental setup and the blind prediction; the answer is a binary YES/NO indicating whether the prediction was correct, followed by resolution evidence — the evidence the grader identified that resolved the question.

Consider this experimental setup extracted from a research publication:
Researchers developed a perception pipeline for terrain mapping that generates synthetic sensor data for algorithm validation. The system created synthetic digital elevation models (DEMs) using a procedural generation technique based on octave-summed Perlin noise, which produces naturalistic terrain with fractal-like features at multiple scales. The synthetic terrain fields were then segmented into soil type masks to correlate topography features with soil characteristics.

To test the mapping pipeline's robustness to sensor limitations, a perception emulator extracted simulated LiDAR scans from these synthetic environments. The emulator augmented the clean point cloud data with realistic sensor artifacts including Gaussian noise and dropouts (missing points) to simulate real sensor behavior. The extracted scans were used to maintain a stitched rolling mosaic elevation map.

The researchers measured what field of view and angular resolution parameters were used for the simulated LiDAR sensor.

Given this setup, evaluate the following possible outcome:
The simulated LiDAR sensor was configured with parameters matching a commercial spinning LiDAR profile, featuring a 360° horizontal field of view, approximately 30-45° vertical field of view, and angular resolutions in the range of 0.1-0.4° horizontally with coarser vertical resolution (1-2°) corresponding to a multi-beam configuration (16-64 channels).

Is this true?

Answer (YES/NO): NO